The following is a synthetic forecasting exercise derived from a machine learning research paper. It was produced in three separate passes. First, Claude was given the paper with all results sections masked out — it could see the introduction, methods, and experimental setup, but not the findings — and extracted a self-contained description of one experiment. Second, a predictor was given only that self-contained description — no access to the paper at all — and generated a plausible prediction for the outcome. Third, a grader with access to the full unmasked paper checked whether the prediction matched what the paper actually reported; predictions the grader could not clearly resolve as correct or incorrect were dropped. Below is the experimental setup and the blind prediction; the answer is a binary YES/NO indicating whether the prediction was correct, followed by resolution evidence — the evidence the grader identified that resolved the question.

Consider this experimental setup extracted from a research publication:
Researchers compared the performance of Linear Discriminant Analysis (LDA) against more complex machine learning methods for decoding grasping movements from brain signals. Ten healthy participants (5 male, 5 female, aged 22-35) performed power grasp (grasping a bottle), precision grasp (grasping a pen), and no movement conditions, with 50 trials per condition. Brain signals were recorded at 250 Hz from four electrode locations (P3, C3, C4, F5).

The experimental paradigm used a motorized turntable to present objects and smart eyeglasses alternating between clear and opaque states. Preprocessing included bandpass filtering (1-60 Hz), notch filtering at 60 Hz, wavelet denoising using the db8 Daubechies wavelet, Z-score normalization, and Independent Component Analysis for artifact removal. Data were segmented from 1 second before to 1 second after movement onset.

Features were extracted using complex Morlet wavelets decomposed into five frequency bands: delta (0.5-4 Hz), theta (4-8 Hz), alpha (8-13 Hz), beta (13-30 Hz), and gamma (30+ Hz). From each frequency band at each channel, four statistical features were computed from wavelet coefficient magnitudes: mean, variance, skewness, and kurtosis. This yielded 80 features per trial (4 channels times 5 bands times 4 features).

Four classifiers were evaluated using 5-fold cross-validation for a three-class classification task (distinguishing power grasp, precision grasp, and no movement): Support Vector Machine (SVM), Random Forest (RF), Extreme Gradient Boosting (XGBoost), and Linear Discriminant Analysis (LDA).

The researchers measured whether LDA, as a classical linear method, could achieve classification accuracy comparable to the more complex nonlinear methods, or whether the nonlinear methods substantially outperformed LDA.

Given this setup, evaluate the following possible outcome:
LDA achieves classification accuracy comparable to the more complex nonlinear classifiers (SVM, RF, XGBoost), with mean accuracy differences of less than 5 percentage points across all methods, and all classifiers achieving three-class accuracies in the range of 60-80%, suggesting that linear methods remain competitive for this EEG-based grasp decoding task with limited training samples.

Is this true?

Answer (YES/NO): NO